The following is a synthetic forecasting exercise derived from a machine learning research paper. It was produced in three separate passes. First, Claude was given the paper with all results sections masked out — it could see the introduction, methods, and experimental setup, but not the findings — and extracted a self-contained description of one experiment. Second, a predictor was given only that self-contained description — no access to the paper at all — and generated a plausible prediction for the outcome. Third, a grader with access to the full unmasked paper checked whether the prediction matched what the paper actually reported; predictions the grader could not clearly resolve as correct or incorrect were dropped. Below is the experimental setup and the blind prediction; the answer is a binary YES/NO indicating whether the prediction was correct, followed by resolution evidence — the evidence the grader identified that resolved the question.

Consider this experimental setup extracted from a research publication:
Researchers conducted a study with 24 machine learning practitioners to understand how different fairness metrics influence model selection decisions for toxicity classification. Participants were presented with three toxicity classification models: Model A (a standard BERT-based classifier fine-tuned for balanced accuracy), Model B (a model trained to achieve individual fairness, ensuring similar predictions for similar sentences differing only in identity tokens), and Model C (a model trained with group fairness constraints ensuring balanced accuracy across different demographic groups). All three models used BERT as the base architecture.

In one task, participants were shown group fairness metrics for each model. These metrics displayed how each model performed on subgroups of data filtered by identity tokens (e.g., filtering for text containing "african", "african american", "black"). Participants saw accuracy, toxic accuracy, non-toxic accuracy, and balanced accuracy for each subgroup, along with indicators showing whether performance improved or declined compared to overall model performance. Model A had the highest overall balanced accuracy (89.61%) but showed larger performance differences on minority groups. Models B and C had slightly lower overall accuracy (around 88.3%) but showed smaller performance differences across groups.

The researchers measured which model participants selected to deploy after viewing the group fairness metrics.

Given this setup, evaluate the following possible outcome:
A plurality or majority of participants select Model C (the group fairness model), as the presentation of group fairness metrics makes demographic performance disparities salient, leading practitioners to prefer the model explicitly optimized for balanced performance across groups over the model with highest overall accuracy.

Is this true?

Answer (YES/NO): YES